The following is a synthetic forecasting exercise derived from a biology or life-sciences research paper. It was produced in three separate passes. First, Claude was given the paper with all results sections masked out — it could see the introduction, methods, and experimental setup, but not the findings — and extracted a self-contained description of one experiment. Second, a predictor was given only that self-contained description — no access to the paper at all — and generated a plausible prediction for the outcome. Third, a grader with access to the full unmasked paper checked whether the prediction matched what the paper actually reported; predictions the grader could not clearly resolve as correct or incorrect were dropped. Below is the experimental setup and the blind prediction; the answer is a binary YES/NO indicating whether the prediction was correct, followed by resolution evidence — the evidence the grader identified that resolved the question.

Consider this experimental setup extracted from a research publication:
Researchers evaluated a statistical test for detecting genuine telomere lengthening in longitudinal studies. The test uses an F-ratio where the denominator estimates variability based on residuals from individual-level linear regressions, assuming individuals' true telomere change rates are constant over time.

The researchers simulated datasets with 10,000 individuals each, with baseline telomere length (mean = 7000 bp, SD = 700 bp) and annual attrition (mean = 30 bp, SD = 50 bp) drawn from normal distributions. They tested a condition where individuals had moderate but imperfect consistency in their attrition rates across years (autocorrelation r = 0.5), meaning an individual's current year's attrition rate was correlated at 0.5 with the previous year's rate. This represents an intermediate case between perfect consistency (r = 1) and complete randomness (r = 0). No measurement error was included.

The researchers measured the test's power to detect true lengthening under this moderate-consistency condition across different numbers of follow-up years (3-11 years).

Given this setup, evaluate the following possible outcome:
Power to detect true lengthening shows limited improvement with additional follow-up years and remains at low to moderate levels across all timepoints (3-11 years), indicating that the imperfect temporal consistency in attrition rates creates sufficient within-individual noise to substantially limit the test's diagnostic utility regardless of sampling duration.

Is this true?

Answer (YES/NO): NO